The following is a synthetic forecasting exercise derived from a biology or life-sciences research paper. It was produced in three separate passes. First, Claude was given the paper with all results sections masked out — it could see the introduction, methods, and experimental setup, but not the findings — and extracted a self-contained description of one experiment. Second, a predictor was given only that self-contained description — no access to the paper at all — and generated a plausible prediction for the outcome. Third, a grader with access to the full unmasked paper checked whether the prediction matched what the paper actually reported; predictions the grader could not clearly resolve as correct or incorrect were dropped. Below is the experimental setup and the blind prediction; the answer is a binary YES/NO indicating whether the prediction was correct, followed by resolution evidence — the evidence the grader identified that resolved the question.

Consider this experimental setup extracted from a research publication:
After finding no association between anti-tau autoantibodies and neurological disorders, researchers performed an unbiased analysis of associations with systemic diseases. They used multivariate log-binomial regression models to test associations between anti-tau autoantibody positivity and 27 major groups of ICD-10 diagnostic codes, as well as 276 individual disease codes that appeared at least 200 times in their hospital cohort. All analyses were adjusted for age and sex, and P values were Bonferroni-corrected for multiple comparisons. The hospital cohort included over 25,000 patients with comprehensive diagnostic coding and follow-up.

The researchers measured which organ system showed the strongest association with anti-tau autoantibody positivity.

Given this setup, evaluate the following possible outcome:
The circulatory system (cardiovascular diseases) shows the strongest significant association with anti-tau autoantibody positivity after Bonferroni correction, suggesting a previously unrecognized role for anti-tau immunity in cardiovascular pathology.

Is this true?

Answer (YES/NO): NO